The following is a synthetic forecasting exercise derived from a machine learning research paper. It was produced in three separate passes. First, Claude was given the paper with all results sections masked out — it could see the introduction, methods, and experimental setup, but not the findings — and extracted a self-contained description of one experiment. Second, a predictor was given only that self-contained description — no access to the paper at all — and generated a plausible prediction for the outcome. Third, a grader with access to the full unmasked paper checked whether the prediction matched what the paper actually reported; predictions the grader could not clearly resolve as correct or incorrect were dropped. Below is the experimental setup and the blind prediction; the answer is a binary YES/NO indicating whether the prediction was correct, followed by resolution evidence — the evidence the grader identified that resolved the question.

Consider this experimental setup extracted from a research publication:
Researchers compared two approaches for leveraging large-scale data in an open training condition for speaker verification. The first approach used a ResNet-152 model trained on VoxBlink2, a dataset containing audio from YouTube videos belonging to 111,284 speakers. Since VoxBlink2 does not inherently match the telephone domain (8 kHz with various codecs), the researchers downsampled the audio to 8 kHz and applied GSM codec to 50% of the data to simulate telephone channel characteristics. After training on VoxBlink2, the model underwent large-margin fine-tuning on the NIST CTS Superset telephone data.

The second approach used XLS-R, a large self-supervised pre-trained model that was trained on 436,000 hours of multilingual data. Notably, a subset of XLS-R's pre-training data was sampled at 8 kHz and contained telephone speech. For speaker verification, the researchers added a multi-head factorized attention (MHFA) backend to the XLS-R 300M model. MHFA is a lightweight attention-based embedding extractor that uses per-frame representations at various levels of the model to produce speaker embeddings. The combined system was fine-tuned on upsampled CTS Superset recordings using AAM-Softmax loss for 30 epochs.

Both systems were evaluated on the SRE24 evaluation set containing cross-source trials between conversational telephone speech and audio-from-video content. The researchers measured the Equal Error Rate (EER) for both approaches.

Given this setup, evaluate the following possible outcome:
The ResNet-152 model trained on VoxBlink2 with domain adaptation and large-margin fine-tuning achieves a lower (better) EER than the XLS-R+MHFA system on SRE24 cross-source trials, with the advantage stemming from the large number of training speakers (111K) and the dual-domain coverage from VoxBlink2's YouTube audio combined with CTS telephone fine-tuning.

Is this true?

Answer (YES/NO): YES